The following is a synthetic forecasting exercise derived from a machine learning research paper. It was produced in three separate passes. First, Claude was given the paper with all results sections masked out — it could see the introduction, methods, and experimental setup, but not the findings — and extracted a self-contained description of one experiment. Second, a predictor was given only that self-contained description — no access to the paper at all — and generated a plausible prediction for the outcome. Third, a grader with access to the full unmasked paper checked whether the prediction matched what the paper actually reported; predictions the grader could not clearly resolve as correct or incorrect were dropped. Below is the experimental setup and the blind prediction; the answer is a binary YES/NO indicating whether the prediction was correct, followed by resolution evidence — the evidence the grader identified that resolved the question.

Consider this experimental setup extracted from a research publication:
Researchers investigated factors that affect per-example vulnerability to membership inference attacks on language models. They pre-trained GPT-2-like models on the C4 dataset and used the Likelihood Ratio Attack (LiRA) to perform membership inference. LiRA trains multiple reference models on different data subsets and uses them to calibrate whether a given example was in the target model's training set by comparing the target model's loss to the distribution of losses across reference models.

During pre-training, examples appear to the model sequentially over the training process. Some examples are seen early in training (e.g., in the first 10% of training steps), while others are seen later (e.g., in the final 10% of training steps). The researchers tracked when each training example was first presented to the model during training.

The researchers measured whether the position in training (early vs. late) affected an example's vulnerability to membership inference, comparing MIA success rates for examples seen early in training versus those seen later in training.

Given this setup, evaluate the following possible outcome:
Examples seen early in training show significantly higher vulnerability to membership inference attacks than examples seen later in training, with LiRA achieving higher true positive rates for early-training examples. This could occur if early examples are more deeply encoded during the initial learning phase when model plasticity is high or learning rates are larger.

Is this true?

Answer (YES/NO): NO